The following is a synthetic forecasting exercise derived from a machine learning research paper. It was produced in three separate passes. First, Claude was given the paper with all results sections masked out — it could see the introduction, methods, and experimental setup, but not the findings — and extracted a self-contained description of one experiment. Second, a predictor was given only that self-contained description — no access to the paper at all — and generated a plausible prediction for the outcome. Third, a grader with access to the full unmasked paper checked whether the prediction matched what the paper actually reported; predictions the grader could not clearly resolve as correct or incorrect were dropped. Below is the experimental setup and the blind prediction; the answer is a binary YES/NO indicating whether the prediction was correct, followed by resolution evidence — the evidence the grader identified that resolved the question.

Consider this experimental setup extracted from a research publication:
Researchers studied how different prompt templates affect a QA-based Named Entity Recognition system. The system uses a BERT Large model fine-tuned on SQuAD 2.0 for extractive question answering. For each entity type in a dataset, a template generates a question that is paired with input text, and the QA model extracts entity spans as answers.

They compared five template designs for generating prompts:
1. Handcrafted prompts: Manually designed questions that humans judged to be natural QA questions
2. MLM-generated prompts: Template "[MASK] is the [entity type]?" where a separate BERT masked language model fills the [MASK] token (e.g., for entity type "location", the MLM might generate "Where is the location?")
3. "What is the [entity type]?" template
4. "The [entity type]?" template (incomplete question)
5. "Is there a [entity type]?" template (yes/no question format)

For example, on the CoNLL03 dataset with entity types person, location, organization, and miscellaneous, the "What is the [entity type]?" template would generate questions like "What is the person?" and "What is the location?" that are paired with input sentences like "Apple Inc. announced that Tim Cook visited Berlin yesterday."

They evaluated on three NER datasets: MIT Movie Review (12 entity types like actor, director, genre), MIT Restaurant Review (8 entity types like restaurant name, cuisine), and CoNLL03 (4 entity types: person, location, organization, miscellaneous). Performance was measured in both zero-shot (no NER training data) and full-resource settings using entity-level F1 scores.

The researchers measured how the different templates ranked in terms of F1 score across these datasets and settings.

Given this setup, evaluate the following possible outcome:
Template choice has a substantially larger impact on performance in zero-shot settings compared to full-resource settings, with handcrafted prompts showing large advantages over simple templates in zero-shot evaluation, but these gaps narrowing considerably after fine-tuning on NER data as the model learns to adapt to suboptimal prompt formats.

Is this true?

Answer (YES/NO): YES